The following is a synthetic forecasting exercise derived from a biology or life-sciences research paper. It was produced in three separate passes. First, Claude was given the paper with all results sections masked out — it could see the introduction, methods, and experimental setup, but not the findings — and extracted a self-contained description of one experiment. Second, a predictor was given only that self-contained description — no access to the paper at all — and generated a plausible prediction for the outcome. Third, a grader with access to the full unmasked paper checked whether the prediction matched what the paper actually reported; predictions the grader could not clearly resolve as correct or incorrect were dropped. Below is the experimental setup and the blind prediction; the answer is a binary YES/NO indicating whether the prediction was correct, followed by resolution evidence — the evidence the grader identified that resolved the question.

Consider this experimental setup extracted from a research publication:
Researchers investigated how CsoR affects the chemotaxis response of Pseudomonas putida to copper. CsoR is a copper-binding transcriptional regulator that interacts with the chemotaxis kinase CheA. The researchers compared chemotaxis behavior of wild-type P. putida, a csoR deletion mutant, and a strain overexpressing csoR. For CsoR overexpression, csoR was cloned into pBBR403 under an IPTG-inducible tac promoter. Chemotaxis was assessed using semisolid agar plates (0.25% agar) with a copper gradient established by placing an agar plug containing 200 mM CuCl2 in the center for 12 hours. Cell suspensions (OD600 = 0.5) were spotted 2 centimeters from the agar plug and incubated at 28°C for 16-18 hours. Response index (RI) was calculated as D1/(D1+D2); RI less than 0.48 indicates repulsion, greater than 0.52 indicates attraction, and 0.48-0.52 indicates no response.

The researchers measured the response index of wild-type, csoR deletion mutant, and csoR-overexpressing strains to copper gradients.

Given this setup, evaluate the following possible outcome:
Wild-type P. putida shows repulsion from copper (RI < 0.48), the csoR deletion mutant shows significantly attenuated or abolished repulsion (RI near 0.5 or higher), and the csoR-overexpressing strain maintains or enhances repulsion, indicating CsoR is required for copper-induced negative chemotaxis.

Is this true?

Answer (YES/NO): NO